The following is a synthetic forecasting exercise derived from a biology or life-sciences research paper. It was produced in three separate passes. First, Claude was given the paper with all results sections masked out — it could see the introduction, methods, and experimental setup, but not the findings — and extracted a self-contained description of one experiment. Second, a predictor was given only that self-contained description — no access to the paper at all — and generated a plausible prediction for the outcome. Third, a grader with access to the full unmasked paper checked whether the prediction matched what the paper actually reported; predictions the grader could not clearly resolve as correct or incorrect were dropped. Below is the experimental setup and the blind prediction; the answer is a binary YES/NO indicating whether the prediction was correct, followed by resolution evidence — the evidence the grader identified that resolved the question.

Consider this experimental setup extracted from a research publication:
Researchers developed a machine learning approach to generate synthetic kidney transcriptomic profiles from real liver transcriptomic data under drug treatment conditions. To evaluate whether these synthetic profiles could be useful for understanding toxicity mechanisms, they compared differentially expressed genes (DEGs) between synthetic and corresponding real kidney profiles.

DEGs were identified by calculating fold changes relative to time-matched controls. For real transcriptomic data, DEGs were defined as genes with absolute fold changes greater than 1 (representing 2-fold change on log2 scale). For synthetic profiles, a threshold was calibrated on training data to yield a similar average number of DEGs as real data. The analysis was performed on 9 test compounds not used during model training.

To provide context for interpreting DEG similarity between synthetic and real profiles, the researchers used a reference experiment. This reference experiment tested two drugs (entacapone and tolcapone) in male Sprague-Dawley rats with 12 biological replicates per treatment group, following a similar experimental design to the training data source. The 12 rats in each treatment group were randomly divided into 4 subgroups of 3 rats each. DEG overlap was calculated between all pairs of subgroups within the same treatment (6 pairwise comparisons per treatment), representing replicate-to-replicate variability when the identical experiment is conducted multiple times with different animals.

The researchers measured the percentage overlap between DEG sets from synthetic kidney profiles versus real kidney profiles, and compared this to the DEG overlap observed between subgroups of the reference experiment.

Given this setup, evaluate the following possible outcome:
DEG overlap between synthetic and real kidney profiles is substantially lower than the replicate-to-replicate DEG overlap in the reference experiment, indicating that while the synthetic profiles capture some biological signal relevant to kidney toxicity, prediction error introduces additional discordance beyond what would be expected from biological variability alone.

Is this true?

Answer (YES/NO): NO